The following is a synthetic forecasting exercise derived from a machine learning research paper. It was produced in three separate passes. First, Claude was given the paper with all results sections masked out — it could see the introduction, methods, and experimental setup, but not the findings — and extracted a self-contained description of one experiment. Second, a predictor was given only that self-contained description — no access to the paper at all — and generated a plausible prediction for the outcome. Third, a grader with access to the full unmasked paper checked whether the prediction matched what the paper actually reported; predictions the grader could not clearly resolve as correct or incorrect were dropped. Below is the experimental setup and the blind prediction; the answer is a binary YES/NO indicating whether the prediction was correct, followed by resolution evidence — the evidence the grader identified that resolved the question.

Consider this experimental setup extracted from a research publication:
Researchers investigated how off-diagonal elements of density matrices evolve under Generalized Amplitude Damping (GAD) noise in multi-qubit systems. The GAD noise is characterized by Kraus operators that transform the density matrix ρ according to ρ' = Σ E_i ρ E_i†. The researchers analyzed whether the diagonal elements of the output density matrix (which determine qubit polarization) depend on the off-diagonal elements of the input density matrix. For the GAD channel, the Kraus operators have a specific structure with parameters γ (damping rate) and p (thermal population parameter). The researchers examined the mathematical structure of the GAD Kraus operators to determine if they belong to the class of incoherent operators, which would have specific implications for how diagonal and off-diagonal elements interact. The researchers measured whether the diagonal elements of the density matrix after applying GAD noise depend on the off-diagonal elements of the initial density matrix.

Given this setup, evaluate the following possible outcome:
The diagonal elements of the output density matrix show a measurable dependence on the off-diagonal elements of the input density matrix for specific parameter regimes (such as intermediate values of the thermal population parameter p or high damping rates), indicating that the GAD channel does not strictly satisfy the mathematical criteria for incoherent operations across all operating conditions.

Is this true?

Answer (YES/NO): NO